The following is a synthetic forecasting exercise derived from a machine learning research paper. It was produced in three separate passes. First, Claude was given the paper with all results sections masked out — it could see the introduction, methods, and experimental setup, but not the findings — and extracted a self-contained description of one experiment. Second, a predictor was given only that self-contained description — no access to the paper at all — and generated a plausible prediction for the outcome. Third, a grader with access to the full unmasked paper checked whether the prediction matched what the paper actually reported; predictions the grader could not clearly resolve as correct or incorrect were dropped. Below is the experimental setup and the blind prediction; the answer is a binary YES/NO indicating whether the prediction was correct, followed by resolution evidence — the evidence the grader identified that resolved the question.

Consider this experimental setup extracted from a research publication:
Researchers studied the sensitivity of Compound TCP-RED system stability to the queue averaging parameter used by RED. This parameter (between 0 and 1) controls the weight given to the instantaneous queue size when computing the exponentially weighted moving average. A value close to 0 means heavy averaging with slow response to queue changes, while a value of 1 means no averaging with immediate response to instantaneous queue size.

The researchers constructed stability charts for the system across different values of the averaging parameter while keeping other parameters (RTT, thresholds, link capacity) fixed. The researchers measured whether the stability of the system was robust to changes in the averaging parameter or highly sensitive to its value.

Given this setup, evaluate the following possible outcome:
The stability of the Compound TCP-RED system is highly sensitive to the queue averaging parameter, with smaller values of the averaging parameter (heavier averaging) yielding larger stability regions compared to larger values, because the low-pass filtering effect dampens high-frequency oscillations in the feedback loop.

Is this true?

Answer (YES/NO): NO